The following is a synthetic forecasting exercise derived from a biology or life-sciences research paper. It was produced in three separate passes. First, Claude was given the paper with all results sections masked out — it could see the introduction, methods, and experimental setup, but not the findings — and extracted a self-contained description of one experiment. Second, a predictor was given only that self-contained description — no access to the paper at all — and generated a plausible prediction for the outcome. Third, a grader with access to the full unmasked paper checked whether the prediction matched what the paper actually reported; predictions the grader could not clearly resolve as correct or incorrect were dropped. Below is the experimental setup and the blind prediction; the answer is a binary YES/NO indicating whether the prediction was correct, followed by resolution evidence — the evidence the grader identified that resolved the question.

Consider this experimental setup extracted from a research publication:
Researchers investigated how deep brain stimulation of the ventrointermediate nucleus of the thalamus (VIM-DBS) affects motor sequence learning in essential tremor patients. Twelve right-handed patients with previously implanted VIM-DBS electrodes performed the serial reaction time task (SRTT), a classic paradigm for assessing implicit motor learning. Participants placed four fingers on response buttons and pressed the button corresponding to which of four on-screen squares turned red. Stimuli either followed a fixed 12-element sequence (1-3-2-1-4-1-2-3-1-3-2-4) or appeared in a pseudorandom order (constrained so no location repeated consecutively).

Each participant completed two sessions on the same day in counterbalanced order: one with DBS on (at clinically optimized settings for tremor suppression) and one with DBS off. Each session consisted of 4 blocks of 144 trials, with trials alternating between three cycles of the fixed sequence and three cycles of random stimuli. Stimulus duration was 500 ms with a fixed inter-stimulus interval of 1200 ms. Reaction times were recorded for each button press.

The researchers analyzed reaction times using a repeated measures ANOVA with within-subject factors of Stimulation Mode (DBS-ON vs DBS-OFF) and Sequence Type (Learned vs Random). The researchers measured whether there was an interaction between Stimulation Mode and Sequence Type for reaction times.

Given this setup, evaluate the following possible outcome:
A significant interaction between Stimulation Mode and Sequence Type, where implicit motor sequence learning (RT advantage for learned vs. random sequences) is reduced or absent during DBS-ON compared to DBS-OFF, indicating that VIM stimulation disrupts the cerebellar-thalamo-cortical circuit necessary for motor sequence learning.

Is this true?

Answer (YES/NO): NO